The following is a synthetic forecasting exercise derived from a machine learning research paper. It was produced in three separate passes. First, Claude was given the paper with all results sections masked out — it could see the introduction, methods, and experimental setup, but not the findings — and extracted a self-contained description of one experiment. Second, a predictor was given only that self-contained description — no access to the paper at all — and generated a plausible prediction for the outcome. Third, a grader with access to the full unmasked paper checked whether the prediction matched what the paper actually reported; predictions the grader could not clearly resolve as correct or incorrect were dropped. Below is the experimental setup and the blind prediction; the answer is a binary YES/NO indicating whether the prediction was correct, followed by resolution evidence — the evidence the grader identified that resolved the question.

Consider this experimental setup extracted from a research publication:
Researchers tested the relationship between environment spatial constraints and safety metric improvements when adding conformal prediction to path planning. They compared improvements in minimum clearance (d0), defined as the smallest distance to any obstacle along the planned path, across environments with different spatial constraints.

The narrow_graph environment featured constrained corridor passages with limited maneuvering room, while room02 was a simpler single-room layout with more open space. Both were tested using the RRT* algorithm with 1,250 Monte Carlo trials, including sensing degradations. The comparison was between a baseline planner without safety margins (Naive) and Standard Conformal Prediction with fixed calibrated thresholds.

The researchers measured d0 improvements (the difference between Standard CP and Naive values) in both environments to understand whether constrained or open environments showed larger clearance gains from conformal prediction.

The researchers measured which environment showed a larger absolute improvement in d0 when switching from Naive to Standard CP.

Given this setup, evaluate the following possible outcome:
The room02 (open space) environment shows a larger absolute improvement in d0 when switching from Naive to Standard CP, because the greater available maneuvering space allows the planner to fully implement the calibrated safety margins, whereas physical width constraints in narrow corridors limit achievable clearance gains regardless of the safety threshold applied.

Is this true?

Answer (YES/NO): YES